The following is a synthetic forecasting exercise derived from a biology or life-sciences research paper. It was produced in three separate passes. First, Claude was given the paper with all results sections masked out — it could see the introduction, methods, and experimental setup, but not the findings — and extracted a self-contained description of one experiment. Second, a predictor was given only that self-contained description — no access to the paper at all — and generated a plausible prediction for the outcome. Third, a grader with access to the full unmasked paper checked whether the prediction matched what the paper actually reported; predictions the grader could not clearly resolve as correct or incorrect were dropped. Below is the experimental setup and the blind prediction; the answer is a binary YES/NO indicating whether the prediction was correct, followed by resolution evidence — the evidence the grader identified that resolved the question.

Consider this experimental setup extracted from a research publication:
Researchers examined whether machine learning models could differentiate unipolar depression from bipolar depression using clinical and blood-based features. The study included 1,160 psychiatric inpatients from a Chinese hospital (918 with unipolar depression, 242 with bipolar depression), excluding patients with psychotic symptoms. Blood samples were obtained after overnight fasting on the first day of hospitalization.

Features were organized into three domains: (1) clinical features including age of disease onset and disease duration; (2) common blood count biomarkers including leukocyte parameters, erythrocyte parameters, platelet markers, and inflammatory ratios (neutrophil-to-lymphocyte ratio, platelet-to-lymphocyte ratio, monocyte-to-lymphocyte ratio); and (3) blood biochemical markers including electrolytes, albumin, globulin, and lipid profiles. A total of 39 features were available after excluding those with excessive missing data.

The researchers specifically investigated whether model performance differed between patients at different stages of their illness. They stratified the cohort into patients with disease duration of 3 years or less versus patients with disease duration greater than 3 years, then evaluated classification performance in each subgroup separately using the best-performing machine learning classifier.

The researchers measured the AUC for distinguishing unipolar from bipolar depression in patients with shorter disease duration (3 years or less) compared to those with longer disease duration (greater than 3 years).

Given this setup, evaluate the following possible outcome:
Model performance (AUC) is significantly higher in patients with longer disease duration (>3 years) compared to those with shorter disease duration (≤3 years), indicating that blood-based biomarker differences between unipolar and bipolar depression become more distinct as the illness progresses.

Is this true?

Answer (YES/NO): NO